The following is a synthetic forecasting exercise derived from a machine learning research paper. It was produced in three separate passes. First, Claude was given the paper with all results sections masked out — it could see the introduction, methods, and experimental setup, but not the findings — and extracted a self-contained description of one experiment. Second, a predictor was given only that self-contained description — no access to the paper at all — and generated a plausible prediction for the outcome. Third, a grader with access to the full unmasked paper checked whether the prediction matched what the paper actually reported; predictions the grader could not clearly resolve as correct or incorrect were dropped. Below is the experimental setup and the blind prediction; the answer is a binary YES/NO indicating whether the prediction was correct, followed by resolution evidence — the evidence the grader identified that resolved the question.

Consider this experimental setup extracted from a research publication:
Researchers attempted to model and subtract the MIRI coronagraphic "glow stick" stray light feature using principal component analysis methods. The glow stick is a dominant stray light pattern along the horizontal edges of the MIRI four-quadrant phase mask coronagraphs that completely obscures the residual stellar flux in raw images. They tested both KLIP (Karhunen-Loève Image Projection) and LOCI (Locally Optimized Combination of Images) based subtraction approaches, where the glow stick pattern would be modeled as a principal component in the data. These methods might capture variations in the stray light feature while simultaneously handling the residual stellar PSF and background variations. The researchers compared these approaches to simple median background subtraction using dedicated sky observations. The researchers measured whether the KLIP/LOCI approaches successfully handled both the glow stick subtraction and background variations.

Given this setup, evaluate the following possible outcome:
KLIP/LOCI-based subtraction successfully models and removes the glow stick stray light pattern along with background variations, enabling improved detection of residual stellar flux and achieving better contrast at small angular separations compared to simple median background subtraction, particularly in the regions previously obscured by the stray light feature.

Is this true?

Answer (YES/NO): NO